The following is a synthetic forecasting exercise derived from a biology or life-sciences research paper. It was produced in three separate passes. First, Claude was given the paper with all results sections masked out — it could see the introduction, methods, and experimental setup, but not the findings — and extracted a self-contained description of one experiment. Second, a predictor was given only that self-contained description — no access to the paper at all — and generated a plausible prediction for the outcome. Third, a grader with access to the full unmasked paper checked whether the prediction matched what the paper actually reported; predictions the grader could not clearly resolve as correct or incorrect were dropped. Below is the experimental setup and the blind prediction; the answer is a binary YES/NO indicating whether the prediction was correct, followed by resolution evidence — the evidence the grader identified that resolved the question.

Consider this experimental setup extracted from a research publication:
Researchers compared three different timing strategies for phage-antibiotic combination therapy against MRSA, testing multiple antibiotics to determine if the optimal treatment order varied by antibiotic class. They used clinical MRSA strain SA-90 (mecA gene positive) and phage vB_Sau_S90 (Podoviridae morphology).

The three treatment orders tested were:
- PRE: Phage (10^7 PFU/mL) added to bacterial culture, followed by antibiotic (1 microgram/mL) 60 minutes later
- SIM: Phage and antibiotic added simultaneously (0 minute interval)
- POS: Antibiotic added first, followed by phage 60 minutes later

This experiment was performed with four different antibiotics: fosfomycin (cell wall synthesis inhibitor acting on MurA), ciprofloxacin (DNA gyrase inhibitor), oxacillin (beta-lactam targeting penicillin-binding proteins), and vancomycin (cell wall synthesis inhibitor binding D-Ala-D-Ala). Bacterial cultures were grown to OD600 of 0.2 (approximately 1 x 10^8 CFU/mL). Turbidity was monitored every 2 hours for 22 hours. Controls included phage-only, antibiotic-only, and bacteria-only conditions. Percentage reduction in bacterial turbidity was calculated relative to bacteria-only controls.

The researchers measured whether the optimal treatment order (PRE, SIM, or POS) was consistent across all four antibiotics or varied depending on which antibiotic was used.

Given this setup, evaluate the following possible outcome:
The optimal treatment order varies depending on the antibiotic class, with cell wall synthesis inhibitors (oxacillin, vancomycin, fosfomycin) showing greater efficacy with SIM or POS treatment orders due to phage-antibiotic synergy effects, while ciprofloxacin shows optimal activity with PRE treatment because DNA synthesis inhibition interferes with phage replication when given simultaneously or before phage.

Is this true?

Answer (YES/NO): NO